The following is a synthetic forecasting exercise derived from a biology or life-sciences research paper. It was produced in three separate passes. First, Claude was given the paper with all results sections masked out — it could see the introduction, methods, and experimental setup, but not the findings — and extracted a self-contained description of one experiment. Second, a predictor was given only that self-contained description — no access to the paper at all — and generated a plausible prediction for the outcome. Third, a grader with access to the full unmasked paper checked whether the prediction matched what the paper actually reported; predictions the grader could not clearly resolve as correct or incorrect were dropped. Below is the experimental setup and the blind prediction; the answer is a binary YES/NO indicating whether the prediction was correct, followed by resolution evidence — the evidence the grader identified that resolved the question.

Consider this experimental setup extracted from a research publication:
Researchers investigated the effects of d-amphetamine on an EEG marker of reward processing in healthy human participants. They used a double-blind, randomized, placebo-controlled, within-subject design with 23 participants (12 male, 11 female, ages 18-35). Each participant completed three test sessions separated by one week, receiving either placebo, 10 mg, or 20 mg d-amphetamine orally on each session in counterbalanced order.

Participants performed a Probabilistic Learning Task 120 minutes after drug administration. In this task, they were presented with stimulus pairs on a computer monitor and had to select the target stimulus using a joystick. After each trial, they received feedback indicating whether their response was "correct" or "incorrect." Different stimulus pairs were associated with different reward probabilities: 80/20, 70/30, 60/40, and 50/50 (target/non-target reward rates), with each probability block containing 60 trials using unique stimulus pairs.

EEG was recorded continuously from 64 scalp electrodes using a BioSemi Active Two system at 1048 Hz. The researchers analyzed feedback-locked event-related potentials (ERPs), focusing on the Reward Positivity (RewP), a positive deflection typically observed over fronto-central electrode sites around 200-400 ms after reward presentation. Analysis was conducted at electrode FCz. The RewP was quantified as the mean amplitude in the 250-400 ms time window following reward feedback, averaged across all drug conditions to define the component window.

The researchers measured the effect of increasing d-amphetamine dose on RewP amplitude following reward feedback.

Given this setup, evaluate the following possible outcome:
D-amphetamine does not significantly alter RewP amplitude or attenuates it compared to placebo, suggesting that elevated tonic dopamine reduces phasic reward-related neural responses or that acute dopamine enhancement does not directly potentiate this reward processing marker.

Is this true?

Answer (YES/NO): NO